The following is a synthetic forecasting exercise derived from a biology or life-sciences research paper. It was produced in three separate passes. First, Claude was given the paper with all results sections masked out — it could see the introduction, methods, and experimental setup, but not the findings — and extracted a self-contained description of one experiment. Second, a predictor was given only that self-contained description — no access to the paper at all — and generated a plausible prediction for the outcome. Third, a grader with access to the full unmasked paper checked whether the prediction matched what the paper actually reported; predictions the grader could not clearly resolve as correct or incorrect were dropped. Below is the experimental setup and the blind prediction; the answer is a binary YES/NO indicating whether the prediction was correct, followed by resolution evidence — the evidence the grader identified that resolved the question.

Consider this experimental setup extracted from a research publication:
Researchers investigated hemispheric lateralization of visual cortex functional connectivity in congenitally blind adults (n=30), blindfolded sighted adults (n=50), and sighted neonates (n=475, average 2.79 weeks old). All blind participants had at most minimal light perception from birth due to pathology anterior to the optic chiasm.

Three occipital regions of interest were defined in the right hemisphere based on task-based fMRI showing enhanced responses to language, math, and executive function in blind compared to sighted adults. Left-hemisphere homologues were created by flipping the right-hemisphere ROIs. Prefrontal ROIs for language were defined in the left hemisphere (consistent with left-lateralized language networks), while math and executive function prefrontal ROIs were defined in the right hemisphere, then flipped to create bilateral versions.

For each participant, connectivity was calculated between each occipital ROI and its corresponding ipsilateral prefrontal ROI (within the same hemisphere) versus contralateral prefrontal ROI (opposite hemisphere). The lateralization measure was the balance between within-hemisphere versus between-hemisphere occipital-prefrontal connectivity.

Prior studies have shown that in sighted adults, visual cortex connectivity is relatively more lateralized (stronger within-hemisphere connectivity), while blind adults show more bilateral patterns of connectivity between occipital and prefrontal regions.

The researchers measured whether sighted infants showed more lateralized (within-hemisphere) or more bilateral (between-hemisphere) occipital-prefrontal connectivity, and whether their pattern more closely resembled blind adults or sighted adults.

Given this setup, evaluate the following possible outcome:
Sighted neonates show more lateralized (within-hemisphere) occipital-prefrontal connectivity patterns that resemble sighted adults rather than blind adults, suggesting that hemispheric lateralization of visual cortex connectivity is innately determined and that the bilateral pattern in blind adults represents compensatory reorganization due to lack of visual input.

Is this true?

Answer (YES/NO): NO